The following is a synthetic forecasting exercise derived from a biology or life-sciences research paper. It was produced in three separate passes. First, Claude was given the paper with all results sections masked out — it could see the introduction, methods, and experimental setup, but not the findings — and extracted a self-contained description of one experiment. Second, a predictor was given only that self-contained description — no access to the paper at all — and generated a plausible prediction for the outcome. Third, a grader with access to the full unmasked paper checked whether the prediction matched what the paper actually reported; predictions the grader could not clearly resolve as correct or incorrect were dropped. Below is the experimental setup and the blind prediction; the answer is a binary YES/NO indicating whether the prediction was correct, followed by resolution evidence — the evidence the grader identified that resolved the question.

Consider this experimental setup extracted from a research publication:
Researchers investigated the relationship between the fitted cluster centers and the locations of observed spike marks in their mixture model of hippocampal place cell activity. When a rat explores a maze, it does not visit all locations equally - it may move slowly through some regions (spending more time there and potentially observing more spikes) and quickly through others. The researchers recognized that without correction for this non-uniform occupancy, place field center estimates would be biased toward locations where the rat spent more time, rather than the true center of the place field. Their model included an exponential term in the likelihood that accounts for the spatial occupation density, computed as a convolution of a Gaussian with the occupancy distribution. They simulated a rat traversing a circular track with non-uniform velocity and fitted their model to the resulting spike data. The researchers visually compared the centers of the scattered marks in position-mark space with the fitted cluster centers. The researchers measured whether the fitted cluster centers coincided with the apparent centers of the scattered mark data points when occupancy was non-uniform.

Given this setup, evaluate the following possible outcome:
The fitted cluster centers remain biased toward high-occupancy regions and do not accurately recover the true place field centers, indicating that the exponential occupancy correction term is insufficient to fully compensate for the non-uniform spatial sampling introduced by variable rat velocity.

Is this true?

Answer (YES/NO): NO